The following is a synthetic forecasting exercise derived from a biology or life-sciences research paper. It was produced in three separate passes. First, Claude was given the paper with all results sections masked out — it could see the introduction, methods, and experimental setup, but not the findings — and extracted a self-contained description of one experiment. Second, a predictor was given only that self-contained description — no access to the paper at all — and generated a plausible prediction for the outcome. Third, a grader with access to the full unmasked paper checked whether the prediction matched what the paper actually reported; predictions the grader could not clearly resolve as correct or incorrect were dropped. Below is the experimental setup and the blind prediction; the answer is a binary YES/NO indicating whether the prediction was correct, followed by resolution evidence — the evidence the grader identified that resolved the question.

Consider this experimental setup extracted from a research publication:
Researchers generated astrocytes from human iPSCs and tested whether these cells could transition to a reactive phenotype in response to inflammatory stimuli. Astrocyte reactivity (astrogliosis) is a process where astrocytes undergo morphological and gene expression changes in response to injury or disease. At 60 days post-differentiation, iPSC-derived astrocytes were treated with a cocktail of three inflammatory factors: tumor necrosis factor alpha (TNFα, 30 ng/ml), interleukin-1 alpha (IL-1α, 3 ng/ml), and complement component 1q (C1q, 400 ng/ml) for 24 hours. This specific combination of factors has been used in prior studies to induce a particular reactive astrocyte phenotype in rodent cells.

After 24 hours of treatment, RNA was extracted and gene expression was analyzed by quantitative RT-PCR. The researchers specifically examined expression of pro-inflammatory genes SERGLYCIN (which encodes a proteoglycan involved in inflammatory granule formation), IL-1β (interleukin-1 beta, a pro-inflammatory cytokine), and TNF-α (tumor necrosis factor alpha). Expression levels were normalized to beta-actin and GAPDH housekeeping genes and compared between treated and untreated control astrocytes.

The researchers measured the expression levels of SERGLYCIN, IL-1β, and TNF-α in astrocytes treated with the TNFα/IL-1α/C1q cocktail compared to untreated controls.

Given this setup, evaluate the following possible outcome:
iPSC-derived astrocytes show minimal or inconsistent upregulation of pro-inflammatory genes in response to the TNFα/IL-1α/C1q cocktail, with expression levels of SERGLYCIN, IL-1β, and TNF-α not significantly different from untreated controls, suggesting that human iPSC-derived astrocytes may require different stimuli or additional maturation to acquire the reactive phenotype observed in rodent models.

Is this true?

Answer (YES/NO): NO